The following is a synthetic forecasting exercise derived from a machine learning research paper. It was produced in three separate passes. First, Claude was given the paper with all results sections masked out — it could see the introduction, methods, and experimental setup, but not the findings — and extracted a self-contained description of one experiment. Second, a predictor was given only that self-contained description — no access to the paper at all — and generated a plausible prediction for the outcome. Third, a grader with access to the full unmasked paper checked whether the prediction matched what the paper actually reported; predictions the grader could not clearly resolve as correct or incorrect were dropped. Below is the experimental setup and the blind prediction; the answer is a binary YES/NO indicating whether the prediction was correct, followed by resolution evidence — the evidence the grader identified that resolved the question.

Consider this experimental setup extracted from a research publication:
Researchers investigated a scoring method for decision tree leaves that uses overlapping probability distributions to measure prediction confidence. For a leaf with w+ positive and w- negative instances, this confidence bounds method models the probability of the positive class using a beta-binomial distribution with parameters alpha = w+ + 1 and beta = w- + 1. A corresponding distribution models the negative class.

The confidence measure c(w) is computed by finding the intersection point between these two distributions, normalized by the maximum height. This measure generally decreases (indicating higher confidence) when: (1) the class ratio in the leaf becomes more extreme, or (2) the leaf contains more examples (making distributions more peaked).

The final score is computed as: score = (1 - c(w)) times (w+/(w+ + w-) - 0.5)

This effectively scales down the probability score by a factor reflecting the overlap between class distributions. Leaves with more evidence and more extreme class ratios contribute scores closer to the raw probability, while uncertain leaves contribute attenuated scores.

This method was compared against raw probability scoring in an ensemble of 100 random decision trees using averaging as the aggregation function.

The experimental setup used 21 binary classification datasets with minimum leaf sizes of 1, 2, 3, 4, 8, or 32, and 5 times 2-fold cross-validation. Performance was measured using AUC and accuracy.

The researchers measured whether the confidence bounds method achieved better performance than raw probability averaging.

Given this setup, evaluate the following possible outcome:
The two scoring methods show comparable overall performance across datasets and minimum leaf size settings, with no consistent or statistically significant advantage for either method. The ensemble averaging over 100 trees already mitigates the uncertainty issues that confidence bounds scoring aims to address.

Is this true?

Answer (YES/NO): NO